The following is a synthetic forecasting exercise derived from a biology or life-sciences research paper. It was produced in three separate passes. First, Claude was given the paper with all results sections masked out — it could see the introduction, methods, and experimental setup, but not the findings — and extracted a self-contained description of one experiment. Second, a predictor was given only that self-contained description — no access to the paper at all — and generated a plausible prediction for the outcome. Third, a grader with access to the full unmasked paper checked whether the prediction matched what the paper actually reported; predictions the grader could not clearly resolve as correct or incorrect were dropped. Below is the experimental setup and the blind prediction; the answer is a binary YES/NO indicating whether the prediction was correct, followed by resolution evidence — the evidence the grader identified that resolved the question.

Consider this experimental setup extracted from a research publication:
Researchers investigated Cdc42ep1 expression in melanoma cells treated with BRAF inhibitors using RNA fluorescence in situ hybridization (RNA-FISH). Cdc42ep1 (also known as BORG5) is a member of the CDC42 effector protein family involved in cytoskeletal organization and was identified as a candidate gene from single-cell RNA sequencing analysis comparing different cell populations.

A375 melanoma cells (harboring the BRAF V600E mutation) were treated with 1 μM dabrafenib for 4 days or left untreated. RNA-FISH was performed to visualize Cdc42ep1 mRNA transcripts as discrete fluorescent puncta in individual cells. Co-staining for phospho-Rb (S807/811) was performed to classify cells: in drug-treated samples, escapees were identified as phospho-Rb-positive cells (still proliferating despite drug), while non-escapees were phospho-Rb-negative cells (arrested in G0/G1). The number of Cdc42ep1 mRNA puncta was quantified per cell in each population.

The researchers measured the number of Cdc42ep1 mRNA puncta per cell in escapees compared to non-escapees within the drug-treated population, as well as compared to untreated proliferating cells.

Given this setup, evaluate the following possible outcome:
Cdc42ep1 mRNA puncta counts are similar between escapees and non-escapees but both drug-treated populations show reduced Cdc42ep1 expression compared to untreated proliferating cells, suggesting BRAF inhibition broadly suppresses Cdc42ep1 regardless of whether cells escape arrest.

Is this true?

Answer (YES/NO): NO